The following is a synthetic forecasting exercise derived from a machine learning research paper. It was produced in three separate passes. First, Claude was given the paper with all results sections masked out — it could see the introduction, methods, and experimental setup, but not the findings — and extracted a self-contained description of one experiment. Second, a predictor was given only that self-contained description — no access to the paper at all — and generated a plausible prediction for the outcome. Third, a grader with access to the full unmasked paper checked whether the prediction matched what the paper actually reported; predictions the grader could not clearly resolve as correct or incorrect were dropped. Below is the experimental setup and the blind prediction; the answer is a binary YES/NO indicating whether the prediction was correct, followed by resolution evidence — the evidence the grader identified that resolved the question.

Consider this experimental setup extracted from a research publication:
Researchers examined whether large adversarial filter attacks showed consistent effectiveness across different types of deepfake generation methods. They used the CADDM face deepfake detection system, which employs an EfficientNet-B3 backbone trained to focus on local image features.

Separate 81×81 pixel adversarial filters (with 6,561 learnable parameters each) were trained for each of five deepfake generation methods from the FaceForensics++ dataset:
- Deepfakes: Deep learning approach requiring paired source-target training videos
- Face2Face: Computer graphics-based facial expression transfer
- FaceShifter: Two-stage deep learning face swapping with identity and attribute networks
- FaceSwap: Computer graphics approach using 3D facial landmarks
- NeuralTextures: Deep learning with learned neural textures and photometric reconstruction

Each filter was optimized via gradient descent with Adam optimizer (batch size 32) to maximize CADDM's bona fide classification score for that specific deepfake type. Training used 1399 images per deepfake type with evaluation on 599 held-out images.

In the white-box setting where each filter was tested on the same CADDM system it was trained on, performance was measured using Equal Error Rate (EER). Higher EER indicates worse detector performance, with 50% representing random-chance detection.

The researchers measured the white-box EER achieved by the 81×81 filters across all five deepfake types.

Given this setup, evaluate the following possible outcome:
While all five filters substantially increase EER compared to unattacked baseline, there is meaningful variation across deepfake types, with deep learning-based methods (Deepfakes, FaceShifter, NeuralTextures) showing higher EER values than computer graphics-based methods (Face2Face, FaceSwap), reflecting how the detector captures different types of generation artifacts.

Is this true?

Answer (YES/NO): NO